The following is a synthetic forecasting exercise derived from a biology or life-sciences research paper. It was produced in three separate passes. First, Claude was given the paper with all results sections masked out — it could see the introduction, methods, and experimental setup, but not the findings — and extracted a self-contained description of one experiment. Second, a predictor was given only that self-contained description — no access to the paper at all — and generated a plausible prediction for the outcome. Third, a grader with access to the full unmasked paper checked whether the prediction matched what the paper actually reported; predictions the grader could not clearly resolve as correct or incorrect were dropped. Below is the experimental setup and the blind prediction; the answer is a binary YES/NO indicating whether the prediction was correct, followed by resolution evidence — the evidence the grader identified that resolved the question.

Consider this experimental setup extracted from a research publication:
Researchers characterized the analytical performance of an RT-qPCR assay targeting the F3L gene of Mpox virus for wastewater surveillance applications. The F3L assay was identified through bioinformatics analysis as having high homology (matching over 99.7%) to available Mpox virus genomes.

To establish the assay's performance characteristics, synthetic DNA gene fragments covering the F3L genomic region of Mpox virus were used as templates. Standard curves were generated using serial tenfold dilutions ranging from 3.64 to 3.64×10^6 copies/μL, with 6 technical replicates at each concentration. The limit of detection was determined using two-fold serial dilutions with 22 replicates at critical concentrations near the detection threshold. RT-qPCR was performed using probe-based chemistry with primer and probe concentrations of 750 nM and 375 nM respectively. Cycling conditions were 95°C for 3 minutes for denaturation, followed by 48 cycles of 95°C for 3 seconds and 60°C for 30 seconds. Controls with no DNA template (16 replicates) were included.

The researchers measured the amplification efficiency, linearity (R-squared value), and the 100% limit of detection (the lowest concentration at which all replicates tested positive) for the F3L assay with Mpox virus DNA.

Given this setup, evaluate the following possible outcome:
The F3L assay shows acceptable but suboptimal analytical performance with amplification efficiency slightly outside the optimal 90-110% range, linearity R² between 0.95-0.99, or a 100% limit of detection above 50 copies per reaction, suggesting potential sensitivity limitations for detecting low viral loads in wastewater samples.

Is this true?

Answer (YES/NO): NO